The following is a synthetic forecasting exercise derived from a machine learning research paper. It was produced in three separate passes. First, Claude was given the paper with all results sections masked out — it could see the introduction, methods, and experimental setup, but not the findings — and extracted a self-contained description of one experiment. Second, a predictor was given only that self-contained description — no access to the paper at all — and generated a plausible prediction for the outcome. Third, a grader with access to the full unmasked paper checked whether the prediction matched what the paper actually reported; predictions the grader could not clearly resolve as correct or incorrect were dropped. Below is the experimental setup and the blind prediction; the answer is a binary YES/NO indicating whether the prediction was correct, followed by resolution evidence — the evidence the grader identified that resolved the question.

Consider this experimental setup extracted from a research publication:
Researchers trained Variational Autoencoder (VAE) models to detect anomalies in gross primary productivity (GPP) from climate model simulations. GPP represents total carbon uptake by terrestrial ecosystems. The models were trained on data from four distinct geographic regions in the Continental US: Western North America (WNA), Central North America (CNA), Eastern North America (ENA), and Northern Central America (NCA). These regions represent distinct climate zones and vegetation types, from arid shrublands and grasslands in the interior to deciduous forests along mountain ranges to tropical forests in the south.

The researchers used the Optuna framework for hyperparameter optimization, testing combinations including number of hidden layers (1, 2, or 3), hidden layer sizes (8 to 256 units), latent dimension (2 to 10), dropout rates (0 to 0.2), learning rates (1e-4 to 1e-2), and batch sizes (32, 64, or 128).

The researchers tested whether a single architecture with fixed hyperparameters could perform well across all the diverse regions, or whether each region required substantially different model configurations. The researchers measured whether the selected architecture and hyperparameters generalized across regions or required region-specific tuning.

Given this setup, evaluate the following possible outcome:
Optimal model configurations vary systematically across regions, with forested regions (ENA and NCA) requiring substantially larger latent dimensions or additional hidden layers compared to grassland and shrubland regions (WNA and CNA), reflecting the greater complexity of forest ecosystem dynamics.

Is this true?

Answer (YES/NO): NO